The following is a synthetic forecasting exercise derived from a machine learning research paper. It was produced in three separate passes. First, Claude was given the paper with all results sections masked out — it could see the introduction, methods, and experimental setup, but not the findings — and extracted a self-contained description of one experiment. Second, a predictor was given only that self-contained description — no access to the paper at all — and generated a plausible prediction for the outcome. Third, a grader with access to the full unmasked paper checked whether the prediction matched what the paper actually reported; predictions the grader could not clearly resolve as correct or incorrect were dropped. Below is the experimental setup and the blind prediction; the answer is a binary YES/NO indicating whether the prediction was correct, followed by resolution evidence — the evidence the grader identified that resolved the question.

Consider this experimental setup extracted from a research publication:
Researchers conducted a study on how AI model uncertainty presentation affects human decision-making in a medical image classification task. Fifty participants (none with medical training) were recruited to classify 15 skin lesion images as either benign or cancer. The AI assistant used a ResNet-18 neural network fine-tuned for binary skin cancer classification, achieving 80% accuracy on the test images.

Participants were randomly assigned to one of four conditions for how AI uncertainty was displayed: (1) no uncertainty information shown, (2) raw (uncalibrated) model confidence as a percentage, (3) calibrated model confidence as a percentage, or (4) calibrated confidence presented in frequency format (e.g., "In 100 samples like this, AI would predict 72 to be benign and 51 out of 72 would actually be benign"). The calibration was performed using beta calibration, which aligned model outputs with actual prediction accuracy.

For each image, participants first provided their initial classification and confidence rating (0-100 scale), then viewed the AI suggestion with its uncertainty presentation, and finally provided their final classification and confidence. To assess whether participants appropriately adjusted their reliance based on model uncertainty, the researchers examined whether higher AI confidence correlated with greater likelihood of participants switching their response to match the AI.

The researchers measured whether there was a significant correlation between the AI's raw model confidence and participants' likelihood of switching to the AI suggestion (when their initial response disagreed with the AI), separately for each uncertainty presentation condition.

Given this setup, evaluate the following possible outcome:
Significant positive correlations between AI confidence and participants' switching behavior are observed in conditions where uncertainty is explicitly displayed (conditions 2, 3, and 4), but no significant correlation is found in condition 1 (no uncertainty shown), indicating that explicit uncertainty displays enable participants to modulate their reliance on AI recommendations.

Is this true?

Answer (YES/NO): NO